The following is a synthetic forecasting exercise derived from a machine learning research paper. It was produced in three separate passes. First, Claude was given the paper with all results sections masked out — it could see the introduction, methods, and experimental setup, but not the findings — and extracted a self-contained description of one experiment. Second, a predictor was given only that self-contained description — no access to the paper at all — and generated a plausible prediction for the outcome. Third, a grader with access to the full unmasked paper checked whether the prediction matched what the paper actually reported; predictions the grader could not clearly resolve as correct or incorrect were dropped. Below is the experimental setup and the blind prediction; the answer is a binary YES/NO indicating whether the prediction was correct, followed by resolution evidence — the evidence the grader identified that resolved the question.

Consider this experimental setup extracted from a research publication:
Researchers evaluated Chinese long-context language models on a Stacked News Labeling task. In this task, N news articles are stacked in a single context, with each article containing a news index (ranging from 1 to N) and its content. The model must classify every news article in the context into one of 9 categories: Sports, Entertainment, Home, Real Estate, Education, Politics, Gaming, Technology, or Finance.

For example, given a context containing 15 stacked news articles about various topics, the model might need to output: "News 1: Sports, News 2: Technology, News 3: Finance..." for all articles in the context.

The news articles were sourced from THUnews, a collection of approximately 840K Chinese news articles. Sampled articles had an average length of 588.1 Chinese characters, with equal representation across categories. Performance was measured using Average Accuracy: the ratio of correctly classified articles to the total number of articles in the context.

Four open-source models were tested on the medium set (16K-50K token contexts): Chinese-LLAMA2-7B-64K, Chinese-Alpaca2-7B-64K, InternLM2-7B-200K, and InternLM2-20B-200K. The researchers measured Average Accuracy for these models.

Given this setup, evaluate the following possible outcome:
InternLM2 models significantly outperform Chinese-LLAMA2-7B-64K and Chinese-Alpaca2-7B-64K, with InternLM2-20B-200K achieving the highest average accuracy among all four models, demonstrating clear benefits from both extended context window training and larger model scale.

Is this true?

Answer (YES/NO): NO